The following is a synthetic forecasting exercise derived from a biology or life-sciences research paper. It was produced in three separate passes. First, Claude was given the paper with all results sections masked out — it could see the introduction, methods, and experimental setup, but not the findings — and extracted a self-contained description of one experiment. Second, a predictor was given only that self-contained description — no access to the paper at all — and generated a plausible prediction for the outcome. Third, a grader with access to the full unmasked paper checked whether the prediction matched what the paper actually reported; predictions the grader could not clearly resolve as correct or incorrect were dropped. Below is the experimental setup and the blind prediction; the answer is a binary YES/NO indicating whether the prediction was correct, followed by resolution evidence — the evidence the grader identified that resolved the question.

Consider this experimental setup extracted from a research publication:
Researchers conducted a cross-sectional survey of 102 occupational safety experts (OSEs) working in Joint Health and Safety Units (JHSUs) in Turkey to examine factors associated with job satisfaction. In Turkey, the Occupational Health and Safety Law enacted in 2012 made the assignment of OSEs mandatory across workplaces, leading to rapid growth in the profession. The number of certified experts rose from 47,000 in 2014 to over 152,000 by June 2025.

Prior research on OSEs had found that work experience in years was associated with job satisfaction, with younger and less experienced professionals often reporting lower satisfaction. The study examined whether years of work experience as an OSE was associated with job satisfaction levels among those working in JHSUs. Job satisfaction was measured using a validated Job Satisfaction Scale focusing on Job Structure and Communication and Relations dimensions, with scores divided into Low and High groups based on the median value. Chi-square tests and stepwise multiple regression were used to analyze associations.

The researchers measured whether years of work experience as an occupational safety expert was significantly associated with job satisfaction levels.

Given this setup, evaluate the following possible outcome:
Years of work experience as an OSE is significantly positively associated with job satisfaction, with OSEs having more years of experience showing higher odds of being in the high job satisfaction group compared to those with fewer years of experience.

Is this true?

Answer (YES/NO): NO